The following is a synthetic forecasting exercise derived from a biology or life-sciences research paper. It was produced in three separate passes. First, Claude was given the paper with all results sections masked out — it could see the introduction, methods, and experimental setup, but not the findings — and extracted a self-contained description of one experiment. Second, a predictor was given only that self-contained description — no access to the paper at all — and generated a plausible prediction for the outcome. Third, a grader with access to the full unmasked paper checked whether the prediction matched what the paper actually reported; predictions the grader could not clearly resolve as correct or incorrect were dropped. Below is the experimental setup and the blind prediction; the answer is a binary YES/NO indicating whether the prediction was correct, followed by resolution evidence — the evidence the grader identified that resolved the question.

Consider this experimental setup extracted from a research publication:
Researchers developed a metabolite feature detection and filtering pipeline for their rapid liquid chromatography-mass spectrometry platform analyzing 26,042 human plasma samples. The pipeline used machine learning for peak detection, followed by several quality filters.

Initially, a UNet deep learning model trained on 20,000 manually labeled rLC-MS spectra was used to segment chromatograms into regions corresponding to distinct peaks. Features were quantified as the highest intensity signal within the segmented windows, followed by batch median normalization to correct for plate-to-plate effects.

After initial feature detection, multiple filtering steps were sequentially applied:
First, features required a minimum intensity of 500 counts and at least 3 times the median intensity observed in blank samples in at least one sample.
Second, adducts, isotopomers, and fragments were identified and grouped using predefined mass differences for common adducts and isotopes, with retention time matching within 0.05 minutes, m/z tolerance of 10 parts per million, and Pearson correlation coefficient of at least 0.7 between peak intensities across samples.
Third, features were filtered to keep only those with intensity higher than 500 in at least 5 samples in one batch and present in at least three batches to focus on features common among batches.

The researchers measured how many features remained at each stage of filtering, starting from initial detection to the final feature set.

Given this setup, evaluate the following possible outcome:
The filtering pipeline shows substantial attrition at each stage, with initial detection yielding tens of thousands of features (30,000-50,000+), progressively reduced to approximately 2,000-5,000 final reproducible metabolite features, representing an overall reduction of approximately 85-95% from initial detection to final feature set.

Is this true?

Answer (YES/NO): NO